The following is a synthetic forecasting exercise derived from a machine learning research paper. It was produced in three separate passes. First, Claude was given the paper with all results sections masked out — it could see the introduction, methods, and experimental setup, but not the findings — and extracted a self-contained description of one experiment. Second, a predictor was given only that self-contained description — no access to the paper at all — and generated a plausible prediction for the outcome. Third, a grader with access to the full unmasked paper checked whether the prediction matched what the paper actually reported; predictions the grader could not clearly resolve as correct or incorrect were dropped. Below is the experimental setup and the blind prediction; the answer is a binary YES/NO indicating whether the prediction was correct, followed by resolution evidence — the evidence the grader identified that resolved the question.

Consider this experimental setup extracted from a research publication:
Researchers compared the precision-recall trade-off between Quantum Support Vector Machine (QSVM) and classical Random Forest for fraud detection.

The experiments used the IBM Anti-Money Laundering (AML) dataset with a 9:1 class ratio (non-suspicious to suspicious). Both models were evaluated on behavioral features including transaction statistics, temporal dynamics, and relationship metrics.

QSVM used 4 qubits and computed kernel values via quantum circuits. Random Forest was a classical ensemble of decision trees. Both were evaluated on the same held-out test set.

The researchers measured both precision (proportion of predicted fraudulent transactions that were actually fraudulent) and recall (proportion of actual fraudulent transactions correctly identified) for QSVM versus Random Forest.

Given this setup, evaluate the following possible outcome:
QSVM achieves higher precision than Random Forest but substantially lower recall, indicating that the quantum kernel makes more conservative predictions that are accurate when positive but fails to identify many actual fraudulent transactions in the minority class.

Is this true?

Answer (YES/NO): NO